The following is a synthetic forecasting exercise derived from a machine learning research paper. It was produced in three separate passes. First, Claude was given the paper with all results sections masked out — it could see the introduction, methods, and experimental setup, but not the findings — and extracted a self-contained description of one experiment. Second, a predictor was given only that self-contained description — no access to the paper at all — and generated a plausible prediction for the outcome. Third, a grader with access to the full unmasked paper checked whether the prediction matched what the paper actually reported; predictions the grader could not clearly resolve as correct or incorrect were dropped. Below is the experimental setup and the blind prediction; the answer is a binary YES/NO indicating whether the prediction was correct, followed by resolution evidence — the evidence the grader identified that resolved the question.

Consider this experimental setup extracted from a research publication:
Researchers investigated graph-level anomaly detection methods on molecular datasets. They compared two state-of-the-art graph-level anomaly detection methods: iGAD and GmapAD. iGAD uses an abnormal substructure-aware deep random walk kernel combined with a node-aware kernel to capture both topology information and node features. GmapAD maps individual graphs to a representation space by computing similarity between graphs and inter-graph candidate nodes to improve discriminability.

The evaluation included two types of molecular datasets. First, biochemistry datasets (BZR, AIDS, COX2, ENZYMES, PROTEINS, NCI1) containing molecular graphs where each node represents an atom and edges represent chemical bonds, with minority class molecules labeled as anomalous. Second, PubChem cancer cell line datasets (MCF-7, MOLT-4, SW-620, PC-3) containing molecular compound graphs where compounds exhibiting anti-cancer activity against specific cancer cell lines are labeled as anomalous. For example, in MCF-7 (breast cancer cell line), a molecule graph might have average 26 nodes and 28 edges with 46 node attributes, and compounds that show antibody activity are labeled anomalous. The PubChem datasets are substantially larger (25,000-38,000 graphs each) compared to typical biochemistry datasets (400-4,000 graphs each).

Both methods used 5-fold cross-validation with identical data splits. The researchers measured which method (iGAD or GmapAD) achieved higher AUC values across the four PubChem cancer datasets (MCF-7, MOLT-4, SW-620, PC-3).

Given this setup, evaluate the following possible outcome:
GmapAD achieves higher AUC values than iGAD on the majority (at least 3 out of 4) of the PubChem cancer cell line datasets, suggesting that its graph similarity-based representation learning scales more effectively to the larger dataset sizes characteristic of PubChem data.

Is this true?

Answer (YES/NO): NO